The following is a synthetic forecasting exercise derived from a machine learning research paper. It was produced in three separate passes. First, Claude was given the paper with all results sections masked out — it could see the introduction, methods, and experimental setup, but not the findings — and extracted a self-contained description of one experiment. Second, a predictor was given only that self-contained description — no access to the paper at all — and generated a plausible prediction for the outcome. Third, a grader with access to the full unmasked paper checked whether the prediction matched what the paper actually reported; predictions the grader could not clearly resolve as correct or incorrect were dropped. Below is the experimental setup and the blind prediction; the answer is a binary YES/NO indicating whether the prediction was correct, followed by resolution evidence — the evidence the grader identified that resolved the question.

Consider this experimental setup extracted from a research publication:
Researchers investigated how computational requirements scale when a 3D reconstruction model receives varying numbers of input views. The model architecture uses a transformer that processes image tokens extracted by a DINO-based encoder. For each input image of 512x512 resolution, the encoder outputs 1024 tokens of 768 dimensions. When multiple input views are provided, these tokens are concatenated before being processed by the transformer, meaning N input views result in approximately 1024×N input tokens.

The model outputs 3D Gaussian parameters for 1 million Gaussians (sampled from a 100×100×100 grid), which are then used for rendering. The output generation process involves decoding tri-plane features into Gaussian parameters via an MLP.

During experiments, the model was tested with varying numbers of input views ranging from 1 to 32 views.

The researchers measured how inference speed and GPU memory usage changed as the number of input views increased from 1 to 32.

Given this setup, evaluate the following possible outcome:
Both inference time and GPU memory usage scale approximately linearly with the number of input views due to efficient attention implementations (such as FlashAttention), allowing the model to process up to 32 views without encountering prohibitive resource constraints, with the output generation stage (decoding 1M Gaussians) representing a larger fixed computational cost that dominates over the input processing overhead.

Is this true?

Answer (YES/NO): NO